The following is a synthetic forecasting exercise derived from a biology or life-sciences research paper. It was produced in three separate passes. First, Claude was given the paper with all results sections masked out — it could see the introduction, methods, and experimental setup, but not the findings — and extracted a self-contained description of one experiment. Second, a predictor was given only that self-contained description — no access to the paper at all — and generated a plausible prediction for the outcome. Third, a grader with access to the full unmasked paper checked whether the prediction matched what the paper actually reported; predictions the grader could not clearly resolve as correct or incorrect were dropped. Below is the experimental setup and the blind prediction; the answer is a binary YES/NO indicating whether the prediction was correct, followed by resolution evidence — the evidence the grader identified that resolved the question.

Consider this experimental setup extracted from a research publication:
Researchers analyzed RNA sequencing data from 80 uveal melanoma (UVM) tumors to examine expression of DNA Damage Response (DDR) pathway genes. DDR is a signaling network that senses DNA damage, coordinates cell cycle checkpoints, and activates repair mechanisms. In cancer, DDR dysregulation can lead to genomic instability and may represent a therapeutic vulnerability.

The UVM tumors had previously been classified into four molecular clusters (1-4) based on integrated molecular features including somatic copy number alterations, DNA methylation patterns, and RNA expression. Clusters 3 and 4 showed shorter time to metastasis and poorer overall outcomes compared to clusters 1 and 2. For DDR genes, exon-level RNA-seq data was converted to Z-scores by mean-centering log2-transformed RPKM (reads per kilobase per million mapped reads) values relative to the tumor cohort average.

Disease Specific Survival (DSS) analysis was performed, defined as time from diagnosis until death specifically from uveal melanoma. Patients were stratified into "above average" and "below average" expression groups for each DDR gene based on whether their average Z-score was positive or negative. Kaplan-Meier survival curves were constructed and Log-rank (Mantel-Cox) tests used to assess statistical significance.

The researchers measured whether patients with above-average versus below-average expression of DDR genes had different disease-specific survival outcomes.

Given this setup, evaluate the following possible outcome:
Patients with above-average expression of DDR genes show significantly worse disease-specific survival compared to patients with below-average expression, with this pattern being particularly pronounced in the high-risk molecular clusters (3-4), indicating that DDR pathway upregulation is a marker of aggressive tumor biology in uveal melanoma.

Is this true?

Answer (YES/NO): NO